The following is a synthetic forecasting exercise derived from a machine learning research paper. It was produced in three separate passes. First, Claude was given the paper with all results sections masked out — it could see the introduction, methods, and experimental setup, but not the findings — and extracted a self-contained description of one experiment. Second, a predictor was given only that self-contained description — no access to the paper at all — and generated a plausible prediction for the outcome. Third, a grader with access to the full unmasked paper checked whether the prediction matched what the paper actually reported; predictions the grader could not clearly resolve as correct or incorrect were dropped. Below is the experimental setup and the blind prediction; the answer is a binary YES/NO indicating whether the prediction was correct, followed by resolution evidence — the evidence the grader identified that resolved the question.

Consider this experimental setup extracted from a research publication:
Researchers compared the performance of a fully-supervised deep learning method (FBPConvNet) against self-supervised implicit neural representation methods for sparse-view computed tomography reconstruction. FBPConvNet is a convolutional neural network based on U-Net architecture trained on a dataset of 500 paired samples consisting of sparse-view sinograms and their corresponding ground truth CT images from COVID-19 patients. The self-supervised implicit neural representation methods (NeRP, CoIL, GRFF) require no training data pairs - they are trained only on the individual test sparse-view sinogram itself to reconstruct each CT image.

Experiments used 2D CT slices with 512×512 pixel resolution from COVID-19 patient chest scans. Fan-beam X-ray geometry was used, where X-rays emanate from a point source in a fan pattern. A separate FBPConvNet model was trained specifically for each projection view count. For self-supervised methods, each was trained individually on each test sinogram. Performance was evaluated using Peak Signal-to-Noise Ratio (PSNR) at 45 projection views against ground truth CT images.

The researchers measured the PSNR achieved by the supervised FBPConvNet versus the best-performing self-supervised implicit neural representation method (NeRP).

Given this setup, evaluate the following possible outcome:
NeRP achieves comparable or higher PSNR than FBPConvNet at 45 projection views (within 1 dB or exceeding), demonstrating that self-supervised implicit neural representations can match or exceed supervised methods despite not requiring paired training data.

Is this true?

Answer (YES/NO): YES